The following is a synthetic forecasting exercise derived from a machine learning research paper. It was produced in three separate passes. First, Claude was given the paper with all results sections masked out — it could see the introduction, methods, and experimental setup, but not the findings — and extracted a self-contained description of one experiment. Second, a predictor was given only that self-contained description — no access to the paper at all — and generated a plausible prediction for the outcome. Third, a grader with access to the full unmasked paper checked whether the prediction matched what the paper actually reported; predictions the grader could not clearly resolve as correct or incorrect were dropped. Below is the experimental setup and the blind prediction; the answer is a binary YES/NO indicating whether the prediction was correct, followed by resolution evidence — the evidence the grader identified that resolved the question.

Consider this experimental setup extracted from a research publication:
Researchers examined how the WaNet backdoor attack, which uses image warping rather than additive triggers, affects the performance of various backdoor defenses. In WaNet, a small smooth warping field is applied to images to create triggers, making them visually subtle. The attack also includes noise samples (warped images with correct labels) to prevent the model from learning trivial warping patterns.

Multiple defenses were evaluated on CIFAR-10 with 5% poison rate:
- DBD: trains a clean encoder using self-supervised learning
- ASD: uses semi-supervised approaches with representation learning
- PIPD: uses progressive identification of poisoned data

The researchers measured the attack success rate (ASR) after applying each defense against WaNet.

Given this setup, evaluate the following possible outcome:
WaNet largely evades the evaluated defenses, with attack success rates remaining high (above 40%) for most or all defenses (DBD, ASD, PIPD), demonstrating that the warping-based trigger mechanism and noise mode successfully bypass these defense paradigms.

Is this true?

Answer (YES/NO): NO